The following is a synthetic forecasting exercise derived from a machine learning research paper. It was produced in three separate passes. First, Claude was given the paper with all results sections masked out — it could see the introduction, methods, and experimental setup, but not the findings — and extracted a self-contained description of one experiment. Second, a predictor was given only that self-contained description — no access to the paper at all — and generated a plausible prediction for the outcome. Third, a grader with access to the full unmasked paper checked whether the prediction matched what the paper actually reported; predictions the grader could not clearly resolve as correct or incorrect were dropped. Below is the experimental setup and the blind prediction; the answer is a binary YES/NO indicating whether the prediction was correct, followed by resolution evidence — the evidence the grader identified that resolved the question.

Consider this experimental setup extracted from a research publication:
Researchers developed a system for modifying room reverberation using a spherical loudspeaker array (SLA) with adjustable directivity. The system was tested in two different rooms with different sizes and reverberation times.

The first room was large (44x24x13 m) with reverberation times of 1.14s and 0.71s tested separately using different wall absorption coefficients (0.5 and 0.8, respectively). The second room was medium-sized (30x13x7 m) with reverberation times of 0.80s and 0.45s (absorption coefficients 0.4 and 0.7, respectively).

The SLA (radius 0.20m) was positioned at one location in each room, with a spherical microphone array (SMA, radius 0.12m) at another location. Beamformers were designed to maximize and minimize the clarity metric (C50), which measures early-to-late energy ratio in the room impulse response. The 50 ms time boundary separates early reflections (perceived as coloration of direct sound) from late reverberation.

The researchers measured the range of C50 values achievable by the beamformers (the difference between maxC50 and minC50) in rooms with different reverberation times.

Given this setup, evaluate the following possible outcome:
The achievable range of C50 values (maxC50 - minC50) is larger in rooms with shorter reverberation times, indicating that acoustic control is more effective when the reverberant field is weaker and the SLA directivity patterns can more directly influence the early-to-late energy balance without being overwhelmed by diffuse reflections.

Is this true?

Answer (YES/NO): YES